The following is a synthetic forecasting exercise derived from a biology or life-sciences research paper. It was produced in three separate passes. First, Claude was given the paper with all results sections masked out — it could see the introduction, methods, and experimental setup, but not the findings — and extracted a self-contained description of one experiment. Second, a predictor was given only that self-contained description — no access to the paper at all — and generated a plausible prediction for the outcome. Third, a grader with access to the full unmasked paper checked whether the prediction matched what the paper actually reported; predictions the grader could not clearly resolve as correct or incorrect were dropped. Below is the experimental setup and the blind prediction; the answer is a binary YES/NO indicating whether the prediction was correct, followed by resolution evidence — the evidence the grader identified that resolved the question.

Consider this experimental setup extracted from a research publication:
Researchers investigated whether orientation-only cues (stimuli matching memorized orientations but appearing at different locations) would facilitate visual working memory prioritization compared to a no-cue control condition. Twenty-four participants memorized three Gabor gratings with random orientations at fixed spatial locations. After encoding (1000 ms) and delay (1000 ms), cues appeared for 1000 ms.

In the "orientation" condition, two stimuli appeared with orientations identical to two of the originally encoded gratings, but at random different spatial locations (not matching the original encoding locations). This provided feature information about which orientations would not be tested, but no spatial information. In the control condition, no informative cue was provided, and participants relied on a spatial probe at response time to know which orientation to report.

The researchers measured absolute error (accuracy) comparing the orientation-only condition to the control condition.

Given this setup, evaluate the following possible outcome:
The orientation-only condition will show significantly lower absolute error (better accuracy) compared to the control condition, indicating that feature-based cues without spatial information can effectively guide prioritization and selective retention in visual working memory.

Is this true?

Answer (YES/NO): NO